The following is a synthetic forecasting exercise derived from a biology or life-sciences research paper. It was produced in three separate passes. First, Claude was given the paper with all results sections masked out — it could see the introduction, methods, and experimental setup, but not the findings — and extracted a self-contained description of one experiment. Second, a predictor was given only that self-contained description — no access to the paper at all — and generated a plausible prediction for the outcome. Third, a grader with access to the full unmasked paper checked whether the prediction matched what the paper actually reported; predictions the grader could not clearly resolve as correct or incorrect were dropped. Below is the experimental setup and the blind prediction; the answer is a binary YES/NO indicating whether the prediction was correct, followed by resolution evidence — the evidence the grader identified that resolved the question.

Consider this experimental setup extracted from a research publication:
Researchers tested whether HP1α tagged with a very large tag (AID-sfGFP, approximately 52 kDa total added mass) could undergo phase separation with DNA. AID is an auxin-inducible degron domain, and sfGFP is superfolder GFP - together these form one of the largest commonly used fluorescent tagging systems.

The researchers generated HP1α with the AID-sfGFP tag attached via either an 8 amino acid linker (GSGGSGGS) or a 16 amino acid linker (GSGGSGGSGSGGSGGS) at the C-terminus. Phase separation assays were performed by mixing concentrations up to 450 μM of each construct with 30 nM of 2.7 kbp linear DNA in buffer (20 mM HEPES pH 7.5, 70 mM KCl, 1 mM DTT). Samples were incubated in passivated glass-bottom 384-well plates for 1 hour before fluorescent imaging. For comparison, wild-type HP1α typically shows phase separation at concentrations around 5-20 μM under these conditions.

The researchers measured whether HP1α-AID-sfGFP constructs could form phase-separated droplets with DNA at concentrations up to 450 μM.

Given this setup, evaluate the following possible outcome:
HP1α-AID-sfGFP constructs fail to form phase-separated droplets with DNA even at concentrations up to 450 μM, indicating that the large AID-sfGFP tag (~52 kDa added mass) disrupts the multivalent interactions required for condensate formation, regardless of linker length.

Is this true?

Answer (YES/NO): NO